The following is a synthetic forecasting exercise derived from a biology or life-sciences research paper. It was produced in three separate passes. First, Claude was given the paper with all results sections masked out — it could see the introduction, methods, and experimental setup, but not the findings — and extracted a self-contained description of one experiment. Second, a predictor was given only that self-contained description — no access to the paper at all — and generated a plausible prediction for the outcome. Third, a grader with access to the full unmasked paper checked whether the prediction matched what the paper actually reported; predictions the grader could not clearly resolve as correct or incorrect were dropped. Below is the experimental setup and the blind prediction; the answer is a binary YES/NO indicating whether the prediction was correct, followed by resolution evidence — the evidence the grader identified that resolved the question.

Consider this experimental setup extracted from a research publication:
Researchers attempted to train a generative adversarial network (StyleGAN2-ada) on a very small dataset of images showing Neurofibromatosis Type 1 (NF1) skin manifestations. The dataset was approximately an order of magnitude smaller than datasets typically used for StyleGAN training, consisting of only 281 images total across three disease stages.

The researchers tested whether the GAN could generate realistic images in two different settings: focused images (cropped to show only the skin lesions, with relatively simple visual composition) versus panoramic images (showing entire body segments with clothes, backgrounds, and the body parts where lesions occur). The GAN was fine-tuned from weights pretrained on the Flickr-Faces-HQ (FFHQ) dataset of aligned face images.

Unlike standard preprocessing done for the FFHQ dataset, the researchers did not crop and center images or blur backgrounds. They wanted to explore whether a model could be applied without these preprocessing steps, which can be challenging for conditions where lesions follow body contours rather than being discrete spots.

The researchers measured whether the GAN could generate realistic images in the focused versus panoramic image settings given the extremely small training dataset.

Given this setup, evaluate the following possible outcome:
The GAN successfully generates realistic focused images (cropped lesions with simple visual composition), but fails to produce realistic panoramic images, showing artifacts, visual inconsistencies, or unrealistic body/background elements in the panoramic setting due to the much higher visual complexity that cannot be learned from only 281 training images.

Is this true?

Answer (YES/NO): YES